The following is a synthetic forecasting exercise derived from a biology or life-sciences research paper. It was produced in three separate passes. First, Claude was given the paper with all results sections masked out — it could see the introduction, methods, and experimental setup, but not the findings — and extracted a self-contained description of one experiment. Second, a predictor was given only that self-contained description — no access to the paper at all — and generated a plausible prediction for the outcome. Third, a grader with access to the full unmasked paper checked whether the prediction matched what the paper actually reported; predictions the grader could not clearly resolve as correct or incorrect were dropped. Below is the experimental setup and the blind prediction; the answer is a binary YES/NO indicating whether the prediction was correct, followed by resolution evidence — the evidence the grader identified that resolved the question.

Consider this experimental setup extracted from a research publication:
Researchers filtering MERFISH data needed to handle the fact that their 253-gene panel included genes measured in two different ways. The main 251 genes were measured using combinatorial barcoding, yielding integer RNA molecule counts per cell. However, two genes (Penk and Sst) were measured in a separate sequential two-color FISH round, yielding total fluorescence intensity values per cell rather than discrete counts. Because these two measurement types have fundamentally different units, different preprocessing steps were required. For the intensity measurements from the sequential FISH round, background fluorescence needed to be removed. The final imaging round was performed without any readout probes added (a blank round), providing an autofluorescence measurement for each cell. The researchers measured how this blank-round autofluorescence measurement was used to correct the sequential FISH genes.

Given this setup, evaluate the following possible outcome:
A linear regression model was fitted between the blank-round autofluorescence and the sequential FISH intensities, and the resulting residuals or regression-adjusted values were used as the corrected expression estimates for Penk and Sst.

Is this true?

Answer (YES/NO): NO